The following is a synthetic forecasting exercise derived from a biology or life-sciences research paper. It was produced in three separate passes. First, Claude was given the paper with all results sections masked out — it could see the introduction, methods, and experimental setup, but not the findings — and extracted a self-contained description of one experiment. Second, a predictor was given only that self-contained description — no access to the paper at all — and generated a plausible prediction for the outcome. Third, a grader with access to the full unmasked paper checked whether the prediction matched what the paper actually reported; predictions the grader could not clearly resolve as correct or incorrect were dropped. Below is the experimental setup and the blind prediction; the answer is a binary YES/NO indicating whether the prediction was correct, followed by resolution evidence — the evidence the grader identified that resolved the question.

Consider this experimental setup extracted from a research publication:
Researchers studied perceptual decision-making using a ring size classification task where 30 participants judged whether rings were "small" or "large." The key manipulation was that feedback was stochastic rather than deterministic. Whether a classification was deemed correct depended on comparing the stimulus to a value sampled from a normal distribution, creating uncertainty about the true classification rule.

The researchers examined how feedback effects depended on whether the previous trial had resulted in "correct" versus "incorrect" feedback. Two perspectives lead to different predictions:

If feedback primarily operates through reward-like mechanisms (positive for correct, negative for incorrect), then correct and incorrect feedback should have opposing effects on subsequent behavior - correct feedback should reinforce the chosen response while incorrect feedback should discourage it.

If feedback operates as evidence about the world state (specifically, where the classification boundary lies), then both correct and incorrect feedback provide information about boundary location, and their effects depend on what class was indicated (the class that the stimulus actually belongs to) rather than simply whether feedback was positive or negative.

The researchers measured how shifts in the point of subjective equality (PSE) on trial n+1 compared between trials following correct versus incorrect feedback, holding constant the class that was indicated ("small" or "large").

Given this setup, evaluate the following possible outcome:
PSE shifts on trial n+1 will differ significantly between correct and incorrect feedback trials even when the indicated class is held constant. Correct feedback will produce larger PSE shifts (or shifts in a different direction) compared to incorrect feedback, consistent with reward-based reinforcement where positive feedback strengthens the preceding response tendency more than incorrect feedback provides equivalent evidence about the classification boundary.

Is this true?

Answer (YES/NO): NO